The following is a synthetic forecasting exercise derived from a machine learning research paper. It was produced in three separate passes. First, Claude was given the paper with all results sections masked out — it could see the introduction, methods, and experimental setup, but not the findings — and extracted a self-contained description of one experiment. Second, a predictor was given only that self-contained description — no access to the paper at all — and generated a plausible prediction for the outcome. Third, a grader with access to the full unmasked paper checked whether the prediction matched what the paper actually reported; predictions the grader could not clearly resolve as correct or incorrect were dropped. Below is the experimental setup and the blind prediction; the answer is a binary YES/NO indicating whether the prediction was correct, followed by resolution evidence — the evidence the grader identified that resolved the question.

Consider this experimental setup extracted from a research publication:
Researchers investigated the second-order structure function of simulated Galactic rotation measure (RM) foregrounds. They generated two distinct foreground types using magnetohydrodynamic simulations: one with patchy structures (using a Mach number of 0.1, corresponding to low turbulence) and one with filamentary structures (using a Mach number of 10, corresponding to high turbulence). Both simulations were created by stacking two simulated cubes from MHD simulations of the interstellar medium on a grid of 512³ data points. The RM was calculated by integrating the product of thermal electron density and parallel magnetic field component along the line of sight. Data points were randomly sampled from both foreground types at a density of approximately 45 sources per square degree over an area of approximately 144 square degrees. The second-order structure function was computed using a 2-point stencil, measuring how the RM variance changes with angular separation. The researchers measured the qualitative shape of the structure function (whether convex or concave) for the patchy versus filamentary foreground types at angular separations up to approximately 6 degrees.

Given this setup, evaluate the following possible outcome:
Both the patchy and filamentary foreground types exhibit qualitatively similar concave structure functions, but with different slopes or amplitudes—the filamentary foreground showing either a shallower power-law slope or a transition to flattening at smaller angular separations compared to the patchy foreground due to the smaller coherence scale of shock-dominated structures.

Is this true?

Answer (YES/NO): NO